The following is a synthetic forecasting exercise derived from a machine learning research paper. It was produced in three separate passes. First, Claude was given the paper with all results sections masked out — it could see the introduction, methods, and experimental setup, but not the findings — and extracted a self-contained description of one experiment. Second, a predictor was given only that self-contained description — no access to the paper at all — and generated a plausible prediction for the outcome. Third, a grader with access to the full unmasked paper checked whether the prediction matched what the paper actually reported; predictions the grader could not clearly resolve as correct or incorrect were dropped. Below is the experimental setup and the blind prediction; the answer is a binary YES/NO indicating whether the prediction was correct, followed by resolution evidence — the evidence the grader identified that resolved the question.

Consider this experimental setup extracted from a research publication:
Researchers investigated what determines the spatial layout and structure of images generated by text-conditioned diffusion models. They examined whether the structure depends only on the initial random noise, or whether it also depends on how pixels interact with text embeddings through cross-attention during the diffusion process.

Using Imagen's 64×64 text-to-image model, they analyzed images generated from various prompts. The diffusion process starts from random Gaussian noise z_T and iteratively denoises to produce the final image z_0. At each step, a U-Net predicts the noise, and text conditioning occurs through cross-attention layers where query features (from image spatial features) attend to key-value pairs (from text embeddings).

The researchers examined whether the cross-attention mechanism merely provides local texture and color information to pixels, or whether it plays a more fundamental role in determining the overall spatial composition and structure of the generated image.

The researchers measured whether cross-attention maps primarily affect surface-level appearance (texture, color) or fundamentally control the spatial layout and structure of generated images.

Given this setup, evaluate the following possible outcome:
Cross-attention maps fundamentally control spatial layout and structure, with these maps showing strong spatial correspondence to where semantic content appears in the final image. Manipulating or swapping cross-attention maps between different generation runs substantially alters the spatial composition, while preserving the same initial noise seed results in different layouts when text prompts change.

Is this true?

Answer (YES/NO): YES